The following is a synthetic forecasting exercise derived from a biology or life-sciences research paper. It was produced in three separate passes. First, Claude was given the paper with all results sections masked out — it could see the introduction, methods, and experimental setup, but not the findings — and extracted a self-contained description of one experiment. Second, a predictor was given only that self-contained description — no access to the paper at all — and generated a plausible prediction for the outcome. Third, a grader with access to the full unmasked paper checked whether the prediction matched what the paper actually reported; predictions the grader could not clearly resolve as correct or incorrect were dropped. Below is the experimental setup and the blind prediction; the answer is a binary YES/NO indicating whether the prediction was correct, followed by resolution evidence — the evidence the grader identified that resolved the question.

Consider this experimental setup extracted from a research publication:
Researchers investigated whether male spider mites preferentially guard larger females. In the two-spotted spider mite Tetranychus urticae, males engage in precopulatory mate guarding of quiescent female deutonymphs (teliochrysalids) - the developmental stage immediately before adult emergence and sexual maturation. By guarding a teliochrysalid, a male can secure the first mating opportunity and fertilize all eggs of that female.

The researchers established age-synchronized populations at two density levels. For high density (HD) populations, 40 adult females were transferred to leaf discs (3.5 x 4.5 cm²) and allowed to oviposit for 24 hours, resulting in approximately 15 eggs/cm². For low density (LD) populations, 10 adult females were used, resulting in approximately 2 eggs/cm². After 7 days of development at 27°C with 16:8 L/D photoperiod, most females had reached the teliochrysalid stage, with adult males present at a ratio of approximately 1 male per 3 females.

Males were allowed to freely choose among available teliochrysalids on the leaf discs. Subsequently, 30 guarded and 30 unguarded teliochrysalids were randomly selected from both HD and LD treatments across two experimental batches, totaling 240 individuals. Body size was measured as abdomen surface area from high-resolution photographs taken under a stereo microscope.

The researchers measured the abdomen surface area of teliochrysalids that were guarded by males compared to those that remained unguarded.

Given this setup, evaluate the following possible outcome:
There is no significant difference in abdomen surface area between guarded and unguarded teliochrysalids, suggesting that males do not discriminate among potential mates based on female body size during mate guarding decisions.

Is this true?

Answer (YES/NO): YES